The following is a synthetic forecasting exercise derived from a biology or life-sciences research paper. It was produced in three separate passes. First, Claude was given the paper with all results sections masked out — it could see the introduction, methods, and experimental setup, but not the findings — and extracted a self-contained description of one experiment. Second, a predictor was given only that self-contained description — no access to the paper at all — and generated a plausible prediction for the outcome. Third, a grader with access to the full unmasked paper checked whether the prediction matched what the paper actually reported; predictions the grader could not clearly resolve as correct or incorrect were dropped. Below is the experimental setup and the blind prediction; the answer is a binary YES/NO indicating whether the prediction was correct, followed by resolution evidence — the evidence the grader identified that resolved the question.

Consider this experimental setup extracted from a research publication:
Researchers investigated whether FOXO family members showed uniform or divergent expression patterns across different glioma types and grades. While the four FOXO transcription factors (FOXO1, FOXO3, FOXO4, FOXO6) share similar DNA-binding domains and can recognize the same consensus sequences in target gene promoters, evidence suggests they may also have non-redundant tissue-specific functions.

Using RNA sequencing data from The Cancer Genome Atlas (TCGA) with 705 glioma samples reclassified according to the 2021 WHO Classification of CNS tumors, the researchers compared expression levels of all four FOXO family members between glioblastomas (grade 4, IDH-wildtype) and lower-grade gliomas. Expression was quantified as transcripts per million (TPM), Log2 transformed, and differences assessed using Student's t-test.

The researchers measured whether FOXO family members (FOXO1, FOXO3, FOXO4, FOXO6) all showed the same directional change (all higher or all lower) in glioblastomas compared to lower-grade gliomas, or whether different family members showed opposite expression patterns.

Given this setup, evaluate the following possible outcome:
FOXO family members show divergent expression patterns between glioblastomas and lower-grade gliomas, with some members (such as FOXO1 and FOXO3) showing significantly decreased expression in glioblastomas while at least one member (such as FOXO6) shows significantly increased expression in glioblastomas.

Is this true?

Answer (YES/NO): NO